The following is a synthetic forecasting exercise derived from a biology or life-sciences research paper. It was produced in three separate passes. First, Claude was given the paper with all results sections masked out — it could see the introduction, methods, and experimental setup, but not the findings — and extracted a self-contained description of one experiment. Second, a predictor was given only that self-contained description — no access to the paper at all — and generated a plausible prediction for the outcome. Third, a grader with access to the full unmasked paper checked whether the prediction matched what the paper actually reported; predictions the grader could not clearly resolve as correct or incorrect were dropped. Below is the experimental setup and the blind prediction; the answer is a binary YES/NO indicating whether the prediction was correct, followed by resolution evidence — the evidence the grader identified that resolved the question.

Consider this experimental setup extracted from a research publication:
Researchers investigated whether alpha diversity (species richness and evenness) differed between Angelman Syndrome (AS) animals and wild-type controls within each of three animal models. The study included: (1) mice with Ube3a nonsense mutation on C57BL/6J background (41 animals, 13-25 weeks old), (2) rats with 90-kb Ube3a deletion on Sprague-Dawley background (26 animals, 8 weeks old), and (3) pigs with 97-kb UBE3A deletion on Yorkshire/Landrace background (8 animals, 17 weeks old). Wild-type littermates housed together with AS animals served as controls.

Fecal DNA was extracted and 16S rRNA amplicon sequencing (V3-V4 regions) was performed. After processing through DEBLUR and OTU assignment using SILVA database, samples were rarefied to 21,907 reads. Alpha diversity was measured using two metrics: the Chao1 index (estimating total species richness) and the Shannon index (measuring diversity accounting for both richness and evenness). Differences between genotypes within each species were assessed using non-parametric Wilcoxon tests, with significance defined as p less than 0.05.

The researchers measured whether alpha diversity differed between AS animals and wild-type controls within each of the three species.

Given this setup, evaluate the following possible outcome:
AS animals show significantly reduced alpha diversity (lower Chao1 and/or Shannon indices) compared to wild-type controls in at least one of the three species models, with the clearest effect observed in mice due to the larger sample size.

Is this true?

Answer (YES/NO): NO